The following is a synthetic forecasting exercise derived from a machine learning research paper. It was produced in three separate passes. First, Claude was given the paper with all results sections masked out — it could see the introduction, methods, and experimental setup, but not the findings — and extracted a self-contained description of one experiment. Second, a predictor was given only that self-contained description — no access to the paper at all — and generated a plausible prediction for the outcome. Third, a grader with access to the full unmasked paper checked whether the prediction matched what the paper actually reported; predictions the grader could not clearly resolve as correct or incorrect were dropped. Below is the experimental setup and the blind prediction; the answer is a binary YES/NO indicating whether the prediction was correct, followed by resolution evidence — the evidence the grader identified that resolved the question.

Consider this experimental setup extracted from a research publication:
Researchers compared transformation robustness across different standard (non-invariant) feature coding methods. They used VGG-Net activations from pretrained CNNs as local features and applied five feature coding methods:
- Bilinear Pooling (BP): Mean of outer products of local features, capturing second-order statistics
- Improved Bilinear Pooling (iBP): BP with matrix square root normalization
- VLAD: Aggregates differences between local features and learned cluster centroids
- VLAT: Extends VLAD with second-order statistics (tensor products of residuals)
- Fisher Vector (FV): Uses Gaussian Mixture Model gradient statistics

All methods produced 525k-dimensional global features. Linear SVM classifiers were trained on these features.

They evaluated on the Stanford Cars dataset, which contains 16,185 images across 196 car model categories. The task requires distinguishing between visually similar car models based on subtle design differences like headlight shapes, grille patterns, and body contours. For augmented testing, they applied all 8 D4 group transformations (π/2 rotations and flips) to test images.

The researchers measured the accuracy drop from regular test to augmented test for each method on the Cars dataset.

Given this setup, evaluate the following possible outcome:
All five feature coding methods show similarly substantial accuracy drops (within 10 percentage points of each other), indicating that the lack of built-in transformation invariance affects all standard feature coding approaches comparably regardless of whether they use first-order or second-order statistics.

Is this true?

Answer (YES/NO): NO